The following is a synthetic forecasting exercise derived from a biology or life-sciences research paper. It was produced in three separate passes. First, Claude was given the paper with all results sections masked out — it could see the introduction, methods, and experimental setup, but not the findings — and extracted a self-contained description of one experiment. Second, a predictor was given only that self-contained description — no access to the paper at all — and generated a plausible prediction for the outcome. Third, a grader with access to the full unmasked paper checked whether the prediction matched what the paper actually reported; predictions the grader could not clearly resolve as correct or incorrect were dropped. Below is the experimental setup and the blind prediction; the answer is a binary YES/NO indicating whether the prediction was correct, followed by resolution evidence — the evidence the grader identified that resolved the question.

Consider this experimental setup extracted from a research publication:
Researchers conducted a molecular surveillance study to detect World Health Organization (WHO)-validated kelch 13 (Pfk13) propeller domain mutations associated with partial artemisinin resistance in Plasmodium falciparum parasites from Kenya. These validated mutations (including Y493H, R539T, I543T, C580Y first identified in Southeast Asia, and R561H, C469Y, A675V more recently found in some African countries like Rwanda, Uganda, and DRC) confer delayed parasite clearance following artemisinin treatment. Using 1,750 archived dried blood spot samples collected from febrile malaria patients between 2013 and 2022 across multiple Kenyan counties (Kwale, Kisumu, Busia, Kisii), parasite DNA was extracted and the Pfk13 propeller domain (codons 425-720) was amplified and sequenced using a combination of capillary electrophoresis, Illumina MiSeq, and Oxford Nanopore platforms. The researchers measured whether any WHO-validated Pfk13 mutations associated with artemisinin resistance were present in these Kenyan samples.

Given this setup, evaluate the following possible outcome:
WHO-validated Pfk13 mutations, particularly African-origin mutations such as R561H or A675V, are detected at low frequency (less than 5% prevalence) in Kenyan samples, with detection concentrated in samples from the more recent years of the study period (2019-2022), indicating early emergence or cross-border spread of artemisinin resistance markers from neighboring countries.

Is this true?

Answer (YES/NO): NO